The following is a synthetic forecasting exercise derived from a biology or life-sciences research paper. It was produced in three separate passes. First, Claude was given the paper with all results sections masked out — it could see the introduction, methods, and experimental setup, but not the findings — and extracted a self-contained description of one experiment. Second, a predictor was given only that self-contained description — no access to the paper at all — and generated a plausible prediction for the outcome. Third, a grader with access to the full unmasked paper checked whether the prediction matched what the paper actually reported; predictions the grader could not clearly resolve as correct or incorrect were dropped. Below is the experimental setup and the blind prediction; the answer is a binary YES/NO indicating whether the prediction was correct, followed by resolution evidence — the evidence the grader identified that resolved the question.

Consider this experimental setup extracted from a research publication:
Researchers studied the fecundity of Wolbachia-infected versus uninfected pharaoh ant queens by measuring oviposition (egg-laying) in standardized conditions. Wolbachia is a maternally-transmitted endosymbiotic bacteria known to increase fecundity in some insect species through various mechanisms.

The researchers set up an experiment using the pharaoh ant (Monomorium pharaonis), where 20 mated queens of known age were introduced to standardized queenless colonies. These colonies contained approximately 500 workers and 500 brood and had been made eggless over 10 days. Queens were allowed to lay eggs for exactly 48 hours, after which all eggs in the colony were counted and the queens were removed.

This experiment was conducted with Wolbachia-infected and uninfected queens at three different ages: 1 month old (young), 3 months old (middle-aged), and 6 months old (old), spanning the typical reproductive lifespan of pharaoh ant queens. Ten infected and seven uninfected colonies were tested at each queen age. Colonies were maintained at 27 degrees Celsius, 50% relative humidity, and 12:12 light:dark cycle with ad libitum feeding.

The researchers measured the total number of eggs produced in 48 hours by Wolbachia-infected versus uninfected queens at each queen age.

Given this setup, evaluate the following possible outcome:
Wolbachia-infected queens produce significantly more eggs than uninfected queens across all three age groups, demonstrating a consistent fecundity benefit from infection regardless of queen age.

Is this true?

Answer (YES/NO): NO